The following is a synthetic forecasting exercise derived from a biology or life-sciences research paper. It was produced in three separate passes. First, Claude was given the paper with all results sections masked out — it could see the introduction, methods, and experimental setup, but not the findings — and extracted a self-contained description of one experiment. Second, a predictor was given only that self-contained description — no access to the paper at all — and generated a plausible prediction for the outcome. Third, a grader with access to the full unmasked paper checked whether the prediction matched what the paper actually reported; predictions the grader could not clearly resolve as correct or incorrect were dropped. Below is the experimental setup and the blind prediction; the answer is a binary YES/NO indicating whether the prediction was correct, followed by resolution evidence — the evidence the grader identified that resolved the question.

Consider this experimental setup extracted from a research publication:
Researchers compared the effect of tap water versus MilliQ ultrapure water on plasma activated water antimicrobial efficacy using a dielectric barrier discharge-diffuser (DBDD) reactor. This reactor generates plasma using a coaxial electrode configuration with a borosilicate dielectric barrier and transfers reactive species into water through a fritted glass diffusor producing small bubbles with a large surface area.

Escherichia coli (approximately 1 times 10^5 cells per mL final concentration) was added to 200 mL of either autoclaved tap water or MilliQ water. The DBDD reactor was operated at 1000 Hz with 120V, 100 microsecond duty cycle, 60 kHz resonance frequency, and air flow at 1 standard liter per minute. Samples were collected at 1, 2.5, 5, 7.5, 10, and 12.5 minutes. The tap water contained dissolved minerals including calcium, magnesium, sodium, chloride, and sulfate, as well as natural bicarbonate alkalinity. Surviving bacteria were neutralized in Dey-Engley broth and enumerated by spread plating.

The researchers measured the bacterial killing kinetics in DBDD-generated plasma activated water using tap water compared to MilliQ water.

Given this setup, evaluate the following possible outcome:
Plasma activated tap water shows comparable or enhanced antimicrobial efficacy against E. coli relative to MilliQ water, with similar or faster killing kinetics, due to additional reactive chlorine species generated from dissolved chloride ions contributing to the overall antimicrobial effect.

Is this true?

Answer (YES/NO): NO